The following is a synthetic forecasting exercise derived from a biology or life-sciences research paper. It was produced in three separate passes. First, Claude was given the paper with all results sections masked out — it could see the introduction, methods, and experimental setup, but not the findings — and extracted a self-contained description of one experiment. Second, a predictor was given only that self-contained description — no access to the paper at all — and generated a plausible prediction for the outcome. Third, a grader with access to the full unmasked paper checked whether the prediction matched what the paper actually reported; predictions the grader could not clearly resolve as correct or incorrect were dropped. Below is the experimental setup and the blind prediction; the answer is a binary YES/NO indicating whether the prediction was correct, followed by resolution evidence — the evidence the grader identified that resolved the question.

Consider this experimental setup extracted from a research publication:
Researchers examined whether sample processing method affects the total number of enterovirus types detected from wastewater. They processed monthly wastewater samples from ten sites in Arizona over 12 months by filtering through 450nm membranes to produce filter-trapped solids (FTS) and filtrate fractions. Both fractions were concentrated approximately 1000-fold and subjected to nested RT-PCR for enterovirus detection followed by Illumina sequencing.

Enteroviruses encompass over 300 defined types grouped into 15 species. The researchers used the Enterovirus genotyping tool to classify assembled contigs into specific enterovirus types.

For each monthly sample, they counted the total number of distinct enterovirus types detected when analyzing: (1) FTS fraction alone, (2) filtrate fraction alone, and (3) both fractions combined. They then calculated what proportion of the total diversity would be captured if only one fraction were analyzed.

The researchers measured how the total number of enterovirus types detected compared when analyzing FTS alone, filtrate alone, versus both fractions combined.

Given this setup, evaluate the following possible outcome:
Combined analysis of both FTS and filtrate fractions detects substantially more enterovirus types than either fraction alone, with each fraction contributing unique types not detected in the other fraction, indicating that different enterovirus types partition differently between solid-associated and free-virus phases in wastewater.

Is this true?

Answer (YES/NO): YES